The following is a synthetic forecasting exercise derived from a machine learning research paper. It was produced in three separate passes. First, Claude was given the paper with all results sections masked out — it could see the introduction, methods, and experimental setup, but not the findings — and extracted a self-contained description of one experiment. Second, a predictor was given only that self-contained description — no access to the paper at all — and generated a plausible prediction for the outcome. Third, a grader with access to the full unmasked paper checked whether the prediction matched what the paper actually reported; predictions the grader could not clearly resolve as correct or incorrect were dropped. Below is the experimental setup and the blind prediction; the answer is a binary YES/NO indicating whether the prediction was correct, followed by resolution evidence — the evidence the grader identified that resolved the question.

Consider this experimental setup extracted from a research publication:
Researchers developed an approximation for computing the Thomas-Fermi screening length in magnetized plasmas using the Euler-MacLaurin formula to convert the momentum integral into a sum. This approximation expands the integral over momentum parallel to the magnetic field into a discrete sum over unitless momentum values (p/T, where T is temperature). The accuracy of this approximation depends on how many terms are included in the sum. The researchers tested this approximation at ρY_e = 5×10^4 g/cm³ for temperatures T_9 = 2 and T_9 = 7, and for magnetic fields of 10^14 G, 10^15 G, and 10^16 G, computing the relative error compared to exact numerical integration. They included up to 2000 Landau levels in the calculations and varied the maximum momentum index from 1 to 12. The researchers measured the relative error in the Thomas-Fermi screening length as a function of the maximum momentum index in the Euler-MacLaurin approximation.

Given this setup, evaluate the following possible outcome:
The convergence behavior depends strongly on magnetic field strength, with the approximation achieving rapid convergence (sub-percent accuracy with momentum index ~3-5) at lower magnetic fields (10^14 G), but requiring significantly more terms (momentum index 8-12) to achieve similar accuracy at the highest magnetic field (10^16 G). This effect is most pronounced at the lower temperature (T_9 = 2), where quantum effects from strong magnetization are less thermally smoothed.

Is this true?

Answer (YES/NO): NO